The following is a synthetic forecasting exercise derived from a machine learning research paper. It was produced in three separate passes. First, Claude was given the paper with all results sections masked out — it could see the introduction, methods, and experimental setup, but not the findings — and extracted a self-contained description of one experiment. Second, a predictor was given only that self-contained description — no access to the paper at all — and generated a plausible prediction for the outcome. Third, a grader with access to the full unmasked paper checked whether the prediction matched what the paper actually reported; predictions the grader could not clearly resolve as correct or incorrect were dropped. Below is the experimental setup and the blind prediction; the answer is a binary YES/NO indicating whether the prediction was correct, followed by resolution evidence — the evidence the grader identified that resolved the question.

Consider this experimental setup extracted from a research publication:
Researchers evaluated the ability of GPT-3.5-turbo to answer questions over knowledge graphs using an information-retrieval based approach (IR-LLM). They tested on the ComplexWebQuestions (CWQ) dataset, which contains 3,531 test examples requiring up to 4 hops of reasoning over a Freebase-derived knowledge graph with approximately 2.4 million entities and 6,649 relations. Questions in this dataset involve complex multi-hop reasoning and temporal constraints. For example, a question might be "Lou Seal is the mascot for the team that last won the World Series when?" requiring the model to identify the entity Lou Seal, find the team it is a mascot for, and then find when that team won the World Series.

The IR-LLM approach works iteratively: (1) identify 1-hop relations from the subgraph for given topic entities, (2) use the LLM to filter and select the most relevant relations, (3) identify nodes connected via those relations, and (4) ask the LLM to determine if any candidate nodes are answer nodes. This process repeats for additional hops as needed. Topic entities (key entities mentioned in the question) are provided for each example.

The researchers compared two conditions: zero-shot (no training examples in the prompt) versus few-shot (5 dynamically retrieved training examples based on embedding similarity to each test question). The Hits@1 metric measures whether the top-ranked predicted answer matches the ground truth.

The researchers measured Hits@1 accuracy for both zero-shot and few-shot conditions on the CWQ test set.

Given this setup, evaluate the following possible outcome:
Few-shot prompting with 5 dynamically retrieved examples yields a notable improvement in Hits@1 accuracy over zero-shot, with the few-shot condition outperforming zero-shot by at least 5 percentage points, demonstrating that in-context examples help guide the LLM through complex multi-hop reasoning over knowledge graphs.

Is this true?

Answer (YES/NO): YES